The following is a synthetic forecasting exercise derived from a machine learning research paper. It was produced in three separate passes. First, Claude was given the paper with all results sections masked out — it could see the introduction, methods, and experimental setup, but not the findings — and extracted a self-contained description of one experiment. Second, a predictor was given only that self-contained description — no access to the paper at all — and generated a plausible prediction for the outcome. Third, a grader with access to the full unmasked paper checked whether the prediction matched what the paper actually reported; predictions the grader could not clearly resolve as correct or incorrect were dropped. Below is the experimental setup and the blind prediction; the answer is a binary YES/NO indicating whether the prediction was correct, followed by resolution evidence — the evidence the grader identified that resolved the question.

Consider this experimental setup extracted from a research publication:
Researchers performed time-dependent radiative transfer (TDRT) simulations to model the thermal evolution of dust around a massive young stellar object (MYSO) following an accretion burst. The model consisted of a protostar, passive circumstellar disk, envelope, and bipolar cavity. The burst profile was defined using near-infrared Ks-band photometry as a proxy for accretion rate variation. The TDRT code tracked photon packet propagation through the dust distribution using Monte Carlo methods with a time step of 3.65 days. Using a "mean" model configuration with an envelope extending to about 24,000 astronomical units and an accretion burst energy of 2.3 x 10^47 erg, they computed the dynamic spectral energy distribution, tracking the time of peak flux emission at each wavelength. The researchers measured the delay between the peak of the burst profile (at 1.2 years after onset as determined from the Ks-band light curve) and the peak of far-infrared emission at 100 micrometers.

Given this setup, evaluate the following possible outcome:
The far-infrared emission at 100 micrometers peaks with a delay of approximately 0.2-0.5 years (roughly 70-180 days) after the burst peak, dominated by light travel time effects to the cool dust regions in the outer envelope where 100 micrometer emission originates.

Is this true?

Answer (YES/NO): NO